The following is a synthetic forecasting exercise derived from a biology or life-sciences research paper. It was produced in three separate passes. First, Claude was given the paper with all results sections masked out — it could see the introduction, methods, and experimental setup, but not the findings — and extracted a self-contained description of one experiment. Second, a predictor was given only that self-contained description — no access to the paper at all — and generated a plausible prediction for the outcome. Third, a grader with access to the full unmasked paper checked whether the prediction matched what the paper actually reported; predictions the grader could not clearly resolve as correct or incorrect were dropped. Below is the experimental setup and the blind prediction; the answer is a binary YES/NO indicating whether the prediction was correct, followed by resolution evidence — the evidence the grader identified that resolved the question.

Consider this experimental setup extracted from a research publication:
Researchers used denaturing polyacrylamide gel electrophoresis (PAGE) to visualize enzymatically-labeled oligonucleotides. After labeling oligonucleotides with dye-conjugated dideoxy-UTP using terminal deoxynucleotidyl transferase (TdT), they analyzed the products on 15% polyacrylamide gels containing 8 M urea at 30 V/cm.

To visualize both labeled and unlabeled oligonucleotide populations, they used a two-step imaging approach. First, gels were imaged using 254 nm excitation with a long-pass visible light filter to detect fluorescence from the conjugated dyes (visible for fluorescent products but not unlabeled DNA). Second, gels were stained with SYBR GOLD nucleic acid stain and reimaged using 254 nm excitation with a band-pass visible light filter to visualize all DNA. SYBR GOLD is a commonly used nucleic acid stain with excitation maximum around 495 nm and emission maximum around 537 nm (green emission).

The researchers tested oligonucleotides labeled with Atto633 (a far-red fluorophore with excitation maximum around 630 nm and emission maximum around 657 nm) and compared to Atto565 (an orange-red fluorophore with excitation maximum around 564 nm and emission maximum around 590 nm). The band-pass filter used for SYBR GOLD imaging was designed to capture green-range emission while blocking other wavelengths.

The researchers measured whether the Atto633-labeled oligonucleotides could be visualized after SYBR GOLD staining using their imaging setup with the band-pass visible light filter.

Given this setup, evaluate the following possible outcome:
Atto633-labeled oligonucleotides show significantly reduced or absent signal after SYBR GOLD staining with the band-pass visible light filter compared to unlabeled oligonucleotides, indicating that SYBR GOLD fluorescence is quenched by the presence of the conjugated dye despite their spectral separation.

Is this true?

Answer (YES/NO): YES